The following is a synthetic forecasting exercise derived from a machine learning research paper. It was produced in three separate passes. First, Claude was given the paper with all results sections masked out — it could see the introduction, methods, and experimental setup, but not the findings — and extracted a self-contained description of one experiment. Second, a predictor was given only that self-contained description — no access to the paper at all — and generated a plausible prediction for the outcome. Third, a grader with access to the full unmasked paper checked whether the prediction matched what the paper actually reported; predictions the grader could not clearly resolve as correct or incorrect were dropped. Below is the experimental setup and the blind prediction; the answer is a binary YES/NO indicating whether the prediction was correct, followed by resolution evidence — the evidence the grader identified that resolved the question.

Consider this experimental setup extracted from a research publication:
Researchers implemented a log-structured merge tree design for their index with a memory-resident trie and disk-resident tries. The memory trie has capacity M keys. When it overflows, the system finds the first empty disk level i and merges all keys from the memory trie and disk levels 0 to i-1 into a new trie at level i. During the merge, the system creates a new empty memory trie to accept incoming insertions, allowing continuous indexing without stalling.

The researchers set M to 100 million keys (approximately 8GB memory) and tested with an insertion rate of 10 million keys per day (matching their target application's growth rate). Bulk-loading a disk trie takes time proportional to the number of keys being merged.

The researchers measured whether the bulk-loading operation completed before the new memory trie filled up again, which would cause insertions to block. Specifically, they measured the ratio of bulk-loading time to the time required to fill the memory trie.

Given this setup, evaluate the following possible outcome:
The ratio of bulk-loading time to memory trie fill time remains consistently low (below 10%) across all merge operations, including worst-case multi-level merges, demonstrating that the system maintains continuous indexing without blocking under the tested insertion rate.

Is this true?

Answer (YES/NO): YES